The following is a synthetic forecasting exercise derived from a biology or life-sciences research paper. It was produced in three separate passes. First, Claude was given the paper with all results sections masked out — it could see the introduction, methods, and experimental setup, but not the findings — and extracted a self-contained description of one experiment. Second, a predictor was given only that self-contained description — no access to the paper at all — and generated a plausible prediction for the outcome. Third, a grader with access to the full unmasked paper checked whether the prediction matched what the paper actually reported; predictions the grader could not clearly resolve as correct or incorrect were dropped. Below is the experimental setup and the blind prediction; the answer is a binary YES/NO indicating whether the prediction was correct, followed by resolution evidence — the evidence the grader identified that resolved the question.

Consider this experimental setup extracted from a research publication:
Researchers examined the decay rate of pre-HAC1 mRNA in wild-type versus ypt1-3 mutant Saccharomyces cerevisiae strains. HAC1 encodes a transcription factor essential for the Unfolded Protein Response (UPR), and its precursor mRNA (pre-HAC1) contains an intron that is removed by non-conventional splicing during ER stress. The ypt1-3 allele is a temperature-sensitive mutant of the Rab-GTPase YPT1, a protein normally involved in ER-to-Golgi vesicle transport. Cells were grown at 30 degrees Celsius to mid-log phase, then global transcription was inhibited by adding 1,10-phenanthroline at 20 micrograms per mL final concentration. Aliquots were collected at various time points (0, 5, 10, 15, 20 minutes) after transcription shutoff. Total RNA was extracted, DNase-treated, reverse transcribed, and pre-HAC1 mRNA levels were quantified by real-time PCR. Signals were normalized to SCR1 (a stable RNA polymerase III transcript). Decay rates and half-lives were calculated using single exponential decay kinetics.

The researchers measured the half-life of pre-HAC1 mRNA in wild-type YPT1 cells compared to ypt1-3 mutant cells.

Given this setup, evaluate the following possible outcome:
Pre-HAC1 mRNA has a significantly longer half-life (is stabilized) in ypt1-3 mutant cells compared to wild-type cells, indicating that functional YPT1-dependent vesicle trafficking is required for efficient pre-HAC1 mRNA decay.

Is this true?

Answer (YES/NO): NO